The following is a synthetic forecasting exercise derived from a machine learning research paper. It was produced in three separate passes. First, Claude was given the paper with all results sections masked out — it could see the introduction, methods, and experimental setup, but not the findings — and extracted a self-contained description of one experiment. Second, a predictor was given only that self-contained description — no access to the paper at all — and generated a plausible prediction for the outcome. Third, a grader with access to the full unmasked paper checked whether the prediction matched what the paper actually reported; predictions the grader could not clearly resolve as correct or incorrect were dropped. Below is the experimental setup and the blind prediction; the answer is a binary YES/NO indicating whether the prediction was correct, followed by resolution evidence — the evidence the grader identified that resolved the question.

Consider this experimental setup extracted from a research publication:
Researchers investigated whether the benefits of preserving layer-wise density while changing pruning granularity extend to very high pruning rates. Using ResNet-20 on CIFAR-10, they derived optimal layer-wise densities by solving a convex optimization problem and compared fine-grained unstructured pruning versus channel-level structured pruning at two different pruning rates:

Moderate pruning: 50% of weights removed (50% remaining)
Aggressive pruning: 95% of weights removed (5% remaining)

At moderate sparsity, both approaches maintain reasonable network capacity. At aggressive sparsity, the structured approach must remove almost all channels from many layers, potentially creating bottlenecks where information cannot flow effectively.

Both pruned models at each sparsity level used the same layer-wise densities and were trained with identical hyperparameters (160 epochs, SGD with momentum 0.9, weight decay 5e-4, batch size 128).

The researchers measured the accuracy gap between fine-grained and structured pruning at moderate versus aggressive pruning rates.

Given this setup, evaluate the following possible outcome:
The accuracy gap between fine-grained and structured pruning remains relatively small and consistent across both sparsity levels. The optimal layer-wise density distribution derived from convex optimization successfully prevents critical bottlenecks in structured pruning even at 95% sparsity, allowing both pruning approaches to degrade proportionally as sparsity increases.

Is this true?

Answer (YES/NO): YES